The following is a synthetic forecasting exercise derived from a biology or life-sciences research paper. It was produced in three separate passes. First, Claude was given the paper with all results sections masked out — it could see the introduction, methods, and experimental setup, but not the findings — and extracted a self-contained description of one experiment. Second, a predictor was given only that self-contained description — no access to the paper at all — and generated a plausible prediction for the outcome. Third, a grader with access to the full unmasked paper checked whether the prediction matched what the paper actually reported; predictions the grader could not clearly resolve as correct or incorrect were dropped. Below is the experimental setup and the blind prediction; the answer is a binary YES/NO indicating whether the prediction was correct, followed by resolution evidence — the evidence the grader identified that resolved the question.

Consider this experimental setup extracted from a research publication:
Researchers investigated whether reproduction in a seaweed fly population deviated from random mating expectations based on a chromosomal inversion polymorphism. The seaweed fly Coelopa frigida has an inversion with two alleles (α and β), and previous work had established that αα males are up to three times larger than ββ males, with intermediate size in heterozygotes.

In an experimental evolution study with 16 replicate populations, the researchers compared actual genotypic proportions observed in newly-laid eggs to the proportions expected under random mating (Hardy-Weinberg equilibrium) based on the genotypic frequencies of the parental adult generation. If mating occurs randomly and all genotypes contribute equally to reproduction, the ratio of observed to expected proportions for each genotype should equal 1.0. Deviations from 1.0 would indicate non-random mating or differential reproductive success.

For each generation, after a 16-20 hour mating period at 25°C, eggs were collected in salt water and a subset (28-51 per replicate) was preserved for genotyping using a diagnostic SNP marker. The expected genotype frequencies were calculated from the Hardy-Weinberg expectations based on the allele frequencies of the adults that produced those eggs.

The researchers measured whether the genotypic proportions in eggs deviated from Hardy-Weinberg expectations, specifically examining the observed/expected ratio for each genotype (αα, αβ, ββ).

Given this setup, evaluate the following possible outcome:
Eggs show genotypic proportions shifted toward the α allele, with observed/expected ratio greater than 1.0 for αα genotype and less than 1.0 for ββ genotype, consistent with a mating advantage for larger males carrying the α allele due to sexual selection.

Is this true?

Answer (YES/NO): YES